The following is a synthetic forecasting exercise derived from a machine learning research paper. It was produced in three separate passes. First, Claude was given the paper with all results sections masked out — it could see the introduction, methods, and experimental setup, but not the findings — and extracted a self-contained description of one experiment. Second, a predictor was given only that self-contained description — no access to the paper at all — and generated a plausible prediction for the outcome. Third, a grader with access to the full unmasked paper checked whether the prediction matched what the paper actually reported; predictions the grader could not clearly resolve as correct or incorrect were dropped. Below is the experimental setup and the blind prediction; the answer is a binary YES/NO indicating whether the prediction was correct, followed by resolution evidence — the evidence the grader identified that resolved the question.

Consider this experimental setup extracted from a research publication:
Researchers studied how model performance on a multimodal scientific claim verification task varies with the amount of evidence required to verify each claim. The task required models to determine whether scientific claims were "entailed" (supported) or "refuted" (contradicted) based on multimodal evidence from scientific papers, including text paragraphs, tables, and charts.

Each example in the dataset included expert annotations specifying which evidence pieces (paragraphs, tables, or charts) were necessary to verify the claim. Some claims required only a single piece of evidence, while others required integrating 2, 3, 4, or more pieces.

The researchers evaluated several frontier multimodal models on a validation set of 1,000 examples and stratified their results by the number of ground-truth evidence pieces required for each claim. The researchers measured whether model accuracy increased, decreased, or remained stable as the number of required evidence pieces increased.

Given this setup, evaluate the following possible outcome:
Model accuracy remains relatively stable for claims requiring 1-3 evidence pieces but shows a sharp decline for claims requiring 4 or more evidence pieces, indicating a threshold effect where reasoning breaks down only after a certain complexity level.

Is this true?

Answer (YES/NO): NO